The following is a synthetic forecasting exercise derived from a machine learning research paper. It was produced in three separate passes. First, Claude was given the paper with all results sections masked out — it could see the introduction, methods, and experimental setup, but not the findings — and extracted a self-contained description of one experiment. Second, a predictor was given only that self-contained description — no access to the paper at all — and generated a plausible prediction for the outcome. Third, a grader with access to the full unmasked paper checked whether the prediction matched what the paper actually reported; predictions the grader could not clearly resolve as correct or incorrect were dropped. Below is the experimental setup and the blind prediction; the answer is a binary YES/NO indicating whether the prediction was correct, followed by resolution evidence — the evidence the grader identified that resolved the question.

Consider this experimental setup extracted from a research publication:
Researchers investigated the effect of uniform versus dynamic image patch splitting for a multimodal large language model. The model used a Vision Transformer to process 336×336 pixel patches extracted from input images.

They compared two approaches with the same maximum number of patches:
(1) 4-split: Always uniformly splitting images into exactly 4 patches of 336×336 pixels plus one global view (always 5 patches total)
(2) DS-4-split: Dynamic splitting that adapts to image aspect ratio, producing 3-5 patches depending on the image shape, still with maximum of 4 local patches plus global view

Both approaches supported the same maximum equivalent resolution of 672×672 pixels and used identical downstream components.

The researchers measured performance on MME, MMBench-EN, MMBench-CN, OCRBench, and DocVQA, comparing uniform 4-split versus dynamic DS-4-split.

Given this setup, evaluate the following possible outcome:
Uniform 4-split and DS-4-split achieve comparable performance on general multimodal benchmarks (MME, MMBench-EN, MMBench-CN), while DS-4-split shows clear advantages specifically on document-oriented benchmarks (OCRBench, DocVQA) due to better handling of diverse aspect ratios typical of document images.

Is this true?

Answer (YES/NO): NO